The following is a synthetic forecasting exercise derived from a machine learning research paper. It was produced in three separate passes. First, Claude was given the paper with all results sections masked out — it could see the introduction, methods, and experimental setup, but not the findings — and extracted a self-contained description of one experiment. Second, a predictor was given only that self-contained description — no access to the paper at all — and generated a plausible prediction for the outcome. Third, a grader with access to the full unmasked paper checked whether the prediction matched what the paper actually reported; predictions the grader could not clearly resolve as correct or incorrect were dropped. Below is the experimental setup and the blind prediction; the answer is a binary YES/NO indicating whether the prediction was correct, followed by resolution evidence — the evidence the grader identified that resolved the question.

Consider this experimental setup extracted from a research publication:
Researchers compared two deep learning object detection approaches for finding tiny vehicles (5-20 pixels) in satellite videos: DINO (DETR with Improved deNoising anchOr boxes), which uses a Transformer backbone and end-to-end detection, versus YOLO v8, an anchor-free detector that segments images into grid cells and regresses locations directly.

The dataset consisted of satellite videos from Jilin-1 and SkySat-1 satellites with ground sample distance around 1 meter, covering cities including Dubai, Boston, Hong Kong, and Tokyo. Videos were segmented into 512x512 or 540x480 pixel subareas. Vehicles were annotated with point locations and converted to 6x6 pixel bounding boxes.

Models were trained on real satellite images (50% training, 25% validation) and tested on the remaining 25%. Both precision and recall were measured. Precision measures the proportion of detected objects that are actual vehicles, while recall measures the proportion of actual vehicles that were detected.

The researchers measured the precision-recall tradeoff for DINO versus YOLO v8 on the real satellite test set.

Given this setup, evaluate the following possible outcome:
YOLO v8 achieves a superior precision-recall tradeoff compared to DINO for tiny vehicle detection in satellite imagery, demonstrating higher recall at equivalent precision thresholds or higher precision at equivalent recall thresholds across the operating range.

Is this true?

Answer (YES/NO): YES